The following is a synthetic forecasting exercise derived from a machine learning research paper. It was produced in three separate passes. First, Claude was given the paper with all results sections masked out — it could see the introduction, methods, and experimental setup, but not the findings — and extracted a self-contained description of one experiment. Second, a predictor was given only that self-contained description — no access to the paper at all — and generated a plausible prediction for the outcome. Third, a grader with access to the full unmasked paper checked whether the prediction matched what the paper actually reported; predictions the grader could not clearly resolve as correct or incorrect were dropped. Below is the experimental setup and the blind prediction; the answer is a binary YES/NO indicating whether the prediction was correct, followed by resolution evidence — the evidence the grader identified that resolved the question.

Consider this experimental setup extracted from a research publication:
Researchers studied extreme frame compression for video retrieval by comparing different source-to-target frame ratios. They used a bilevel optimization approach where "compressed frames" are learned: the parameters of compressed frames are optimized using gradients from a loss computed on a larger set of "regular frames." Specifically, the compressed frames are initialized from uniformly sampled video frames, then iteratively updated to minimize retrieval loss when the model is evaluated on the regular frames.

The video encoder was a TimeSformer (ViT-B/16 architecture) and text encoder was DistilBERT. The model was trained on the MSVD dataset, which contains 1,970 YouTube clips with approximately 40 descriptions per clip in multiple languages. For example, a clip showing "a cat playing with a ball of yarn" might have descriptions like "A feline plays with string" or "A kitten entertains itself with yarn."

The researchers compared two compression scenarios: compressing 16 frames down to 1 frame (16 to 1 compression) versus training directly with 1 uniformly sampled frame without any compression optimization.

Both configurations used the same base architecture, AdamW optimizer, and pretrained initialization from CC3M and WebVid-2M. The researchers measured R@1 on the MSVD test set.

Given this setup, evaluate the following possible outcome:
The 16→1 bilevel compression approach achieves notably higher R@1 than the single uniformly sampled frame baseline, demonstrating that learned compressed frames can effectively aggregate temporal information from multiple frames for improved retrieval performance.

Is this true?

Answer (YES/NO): NO